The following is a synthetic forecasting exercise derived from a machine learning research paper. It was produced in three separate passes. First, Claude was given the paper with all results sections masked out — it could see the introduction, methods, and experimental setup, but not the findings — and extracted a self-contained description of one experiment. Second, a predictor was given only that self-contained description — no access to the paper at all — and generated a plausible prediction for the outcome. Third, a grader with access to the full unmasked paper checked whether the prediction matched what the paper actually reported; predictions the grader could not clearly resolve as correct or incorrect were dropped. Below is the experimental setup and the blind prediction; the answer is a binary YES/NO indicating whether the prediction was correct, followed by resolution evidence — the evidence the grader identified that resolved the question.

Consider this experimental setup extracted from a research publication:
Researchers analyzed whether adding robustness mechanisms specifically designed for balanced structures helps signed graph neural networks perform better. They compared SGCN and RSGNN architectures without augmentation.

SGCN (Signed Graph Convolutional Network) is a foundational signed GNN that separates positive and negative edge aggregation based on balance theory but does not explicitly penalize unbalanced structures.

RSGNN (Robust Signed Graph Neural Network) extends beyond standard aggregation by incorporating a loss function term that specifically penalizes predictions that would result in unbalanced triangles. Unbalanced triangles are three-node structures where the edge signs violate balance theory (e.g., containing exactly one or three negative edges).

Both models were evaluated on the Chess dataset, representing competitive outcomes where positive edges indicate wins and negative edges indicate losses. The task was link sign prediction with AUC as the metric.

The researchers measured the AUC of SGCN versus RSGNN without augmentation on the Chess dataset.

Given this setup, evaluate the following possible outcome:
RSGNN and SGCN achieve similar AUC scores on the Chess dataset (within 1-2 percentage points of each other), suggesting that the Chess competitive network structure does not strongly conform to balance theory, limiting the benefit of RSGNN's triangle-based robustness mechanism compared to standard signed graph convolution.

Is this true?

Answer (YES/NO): NO